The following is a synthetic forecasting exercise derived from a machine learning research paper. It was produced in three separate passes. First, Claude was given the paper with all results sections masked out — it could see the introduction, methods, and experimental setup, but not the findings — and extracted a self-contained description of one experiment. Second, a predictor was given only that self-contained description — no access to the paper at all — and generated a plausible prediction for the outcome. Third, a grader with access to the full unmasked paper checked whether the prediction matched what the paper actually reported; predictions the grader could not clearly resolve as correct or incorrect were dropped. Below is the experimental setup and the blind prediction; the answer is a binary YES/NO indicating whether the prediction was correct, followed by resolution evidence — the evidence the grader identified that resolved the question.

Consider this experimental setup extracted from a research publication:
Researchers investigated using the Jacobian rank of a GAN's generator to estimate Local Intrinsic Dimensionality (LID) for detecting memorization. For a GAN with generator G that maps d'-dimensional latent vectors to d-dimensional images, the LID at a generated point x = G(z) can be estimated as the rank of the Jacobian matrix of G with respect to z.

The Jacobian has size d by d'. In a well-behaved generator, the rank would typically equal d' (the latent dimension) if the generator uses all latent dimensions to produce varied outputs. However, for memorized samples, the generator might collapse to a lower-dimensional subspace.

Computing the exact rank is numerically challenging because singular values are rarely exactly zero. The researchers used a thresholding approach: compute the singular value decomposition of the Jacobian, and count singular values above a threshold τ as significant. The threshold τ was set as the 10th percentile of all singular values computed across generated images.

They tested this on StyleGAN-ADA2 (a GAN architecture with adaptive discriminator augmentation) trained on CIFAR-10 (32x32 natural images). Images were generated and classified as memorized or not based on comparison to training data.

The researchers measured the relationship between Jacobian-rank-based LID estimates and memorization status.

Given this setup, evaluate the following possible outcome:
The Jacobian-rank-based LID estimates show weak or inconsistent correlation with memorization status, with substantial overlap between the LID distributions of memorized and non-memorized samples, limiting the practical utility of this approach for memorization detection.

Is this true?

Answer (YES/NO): NO